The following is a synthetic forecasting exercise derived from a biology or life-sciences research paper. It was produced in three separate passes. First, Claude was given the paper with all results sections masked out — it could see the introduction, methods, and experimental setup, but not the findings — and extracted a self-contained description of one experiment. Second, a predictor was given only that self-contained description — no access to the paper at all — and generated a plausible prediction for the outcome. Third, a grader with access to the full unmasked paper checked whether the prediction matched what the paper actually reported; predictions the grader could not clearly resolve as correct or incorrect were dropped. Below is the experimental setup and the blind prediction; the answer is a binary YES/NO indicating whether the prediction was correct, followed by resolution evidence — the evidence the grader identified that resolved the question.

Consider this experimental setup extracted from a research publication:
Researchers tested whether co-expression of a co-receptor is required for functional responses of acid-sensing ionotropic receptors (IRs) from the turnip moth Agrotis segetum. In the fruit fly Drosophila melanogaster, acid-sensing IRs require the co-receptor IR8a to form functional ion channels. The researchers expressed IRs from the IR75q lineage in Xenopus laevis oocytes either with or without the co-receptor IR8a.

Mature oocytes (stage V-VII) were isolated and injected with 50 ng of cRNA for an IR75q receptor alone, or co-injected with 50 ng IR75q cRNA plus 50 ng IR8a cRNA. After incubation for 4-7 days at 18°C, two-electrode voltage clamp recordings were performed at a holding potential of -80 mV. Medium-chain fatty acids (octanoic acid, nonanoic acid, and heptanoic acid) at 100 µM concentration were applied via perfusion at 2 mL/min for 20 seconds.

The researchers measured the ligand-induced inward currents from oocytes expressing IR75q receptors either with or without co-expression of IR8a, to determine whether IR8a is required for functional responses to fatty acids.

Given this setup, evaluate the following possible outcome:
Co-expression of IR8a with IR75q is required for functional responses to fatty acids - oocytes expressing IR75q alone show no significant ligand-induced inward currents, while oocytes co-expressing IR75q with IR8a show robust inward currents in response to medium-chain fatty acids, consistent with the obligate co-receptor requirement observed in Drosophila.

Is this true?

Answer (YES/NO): YES